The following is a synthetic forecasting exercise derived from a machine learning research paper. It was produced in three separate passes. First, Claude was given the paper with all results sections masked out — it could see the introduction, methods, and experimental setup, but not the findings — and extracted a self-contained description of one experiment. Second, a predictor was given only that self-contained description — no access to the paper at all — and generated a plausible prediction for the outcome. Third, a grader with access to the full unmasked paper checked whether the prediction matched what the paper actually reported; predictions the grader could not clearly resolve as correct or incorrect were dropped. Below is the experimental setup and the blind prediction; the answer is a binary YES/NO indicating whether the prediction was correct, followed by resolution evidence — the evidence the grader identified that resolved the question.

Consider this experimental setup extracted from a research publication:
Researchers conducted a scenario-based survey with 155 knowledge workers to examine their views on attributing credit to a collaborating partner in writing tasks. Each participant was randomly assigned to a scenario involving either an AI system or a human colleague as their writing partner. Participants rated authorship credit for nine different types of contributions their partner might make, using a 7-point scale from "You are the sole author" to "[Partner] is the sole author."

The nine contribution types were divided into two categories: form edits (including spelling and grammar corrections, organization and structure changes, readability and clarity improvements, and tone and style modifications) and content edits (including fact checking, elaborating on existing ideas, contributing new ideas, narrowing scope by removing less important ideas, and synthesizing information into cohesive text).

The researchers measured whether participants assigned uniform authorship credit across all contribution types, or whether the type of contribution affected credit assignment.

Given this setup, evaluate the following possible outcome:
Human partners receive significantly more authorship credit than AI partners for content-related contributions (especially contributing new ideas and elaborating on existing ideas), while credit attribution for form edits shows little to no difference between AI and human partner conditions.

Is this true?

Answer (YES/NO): NO